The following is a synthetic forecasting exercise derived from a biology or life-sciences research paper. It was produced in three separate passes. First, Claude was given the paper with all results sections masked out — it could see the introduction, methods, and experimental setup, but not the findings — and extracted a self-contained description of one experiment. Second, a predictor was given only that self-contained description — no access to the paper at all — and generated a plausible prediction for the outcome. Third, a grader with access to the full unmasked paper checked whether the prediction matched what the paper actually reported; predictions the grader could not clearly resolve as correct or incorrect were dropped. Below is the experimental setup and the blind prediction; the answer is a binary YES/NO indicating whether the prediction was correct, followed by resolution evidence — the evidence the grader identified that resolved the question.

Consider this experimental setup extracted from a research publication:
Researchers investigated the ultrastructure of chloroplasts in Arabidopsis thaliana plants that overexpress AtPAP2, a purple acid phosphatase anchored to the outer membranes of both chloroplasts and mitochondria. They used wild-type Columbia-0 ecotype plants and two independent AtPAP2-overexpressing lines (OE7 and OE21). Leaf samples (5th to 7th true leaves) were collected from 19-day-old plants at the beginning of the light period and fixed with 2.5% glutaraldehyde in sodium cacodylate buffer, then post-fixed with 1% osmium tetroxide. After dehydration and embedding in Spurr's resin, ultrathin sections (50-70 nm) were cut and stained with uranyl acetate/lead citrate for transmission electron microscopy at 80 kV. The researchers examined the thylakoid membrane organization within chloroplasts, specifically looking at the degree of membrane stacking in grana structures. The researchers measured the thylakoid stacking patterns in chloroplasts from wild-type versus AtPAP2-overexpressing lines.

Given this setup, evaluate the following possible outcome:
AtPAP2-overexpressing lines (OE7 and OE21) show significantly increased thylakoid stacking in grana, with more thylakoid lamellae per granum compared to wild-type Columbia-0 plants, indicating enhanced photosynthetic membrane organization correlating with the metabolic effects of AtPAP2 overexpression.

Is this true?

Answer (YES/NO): NO